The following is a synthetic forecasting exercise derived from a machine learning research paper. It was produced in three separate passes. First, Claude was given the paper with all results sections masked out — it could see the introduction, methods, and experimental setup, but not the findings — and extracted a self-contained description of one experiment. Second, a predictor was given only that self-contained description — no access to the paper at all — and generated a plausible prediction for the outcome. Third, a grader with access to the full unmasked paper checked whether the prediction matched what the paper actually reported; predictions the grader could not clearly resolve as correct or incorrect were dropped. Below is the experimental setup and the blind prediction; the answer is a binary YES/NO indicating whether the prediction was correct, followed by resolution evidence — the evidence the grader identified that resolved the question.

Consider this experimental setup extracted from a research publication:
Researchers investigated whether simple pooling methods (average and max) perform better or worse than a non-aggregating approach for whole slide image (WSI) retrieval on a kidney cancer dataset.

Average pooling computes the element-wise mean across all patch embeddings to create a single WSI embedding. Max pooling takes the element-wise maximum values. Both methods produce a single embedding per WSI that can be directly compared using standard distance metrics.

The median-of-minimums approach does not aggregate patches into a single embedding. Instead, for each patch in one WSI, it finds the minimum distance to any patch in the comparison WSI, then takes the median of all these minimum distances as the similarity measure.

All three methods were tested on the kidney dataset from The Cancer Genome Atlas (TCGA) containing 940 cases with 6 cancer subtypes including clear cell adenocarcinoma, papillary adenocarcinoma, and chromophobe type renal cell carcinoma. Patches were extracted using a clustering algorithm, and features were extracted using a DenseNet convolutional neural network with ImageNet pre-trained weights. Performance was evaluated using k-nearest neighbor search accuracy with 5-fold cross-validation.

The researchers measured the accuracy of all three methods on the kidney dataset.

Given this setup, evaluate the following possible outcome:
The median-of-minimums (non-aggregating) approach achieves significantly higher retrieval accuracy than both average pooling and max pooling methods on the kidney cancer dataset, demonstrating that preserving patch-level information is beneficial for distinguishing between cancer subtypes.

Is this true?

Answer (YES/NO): NO